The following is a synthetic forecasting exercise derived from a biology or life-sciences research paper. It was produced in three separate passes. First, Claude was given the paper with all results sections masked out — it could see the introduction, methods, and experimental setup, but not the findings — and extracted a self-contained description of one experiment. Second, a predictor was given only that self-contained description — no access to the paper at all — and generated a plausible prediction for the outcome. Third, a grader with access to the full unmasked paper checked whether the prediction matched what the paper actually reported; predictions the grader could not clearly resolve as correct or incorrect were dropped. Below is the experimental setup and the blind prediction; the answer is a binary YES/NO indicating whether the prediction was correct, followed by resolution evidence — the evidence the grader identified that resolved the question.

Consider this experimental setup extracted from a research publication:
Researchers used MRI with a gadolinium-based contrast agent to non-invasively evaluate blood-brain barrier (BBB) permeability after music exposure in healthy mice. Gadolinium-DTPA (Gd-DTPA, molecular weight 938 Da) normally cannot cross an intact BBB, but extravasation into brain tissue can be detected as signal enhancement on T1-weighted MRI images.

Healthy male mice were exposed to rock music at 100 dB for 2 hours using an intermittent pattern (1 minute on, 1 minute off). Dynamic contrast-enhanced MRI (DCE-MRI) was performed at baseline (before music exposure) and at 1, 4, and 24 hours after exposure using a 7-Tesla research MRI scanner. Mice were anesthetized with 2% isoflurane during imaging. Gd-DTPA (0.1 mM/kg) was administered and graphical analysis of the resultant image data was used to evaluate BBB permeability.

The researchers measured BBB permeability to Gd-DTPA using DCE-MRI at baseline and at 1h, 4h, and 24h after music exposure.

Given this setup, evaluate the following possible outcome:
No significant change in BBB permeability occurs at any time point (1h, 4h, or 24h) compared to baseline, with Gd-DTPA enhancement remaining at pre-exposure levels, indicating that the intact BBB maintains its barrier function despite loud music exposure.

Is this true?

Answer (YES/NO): NO